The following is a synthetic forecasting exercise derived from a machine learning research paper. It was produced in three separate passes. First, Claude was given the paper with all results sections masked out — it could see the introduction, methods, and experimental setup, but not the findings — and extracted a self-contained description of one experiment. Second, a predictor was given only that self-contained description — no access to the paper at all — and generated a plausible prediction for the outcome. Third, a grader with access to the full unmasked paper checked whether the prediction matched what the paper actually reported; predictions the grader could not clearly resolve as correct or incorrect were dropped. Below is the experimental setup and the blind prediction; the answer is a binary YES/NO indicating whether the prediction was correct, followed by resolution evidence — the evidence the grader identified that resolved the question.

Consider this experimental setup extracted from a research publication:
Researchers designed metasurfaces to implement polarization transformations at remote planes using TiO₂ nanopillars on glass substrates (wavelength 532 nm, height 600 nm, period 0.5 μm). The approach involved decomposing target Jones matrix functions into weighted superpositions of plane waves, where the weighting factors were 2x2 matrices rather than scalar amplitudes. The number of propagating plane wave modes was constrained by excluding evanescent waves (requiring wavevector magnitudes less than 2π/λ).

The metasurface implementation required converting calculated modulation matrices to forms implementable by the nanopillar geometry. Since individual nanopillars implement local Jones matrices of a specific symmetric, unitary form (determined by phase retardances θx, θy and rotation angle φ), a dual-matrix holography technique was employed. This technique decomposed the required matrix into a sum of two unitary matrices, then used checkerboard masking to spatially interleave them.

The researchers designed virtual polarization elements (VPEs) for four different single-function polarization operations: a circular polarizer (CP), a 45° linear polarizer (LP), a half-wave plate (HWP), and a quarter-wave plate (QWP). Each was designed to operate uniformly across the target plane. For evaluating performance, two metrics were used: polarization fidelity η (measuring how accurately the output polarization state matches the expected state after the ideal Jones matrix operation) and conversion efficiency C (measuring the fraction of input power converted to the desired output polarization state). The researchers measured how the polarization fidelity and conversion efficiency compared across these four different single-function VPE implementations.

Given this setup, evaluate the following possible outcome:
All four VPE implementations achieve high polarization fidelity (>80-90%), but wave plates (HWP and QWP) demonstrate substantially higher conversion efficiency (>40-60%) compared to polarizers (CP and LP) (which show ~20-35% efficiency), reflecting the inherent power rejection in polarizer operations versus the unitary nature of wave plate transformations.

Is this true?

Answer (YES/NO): NO